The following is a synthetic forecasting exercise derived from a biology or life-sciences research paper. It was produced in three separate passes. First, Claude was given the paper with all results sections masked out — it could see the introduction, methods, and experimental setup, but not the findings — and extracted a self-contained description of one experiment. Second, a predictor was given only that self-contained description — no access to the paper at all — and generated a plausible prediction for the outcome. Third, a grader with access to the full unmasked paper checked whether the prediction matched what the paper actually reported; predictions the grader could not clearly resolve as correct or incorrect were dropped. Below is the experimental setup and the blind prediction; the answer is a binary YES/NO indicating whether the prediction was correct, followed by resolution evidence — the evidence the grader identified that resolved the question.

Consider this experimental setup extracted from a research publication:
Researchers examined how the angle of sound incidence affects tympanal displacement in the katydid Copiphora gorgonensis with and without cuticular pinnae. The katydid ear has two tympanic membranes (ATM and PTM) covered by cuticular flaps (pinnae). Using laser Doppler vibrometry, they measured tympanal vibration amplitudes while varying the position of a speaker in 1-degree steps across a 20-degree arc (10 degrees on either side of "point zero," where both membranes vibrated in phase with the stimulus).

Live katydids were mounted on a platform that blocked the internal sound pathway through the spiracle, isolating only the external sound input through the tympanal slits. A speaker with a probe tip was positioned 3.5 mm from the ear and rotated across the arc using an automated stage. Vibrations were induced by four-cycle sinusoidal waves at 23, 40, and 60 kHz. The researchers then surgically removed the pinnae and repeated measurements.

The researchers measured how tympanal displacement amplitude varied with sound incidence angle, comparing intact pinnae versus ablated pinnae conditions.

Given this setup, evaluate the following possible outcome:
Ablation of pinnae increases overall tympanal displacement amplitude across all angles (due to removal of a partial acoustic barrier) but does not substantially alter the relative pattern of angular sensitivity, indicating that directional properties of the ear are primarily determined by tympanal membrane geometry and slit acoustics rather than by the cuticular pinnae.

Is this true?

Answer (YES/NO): NO